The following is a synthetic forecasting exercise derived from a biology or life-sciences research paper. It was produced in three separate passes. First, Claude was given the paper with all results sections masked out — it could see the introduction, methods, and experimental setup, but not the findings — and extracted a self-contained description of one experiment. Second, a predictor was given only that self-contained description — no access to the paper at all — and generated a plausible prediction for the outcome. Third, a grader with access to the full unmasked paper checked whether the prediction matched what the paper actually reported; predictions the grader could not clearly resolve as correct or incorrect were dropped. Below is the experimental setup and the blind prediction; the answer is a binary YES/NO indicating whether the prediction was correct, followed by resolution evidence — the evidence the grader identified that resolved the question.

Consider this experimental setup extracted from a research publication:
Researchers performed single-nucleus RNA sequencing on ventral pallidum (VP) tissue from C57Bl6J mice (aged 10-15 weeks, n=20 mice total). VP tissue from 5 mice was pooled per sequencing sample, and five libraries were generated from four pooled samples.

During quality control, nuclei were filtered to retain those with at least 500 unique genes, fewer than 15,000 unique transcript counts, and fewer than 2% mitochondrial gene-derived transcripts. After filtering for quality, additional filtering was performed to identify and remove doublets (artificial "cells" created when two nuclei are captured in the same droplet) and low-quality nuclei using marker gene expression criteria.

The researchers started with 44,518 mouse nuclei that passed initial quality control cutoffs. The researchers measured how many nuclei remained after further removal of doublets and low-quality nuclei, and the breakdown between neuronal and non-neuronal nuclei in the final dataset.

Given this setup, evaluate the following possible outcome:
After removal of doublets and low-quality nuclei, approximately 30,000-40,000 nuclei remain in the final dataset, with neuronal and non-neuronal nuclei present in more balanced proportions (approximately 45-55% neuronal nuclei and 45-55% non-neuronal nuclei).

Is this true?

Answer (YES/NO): NO